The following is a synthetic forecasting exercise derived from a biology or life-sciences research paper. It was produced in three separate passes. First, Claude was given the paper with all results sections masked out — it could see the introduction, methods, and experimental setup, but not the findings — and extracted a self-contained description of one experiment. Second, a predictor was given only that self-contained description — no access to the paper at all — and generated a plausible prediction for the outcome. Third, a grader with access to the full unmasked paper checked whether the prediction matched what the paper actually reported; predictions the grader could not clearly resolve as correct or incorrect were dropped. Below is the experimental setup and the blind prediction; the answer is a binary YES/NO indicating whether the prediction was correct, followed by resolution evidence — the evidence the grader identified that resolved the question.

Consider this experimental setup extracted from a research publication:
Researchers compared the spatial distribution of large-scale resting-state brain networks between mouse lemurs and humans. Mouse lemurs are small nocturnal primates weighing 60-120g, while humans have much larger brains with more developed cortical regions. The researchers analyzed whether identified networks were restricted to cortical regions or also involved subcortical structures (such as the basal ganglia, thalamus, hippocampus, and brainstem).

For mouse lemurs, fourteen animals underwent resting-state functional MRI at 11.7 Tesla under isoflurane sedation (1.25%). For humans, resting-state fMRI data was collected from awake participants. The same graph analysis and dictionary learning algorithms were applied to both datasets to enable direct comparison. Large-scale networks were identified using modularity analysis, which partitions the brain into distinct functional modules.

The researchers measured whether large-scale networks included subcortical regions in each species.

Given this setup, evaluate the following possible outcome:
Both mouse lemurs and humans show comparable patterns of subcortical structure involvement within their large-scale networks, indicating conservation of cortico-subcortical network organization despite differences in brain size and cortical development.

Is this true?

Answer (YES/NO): NO